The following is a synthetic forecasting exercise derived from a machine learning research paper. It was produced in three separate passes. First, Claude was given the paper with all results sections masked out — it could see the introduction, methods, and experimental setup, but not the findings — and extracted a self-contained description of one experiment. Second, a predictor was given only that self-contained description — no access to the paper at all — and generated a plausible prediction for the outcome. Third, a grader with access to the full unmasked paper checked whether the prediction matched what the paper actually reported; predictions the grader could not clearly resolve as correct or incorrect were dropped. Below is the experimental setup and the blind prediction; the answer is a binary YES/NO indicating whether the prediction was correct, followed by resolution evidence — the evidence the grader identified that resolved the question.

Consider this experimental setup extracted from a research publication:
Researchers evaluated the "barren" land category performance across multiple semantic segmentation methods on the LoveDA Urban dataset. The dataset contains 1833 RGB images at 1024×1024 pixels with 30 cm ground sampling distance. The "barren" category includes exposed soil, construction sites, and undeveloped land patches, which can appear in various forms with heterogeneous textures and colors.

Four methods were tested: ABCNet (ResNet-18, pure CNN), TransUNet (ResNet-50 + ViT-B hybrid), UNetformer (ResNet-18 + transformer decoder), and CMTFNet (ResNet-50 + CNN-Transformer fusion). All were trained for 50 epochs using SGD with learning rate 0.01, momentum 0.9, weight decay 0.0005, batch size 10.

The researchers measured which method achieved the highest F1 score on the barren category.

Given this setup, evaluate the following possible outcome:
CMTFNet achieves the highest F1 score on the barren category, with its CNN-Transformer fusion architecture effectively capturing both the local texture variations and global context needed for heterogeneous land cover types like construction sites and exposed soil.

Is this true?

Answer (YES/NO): NO